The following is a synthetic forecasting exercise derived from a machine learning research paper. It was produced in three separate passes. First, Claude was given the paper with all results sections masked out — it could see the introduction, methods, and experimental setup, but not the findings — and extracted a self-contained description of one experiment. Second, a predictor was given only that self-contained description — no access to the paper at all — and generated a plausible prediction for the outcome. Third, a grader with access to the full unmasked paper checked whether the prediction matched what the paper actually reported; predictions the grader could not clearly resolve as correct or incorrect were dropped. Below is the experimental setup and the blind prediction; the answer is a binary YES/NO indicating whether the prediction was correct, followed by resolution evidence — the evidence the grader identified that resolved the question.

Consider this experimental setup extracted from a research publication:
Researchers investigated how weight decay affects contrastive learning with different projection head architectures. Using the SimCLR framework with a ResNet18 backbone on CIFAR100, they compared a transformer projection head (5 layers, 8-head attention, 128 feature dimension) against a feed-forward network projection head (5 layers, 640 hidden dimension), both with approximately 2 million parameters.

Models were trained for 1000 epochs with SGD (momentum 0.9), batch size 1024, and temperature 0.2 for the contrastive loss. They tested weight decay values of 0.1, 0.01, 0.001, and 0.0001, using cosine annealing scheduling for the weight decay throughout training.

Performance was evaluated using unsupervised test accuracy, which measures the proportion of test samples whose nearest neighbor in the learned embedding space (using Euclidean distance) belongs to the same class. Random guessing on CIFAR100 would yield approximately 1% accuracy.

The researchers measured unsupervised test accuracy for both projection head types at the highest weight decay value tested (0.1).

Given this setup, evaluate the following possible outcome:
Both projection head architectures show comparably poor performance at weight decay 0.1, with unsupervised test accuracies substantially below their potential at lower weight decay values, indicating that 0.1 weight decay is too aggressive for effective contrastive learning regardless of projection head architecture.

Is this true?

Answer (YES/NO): YES